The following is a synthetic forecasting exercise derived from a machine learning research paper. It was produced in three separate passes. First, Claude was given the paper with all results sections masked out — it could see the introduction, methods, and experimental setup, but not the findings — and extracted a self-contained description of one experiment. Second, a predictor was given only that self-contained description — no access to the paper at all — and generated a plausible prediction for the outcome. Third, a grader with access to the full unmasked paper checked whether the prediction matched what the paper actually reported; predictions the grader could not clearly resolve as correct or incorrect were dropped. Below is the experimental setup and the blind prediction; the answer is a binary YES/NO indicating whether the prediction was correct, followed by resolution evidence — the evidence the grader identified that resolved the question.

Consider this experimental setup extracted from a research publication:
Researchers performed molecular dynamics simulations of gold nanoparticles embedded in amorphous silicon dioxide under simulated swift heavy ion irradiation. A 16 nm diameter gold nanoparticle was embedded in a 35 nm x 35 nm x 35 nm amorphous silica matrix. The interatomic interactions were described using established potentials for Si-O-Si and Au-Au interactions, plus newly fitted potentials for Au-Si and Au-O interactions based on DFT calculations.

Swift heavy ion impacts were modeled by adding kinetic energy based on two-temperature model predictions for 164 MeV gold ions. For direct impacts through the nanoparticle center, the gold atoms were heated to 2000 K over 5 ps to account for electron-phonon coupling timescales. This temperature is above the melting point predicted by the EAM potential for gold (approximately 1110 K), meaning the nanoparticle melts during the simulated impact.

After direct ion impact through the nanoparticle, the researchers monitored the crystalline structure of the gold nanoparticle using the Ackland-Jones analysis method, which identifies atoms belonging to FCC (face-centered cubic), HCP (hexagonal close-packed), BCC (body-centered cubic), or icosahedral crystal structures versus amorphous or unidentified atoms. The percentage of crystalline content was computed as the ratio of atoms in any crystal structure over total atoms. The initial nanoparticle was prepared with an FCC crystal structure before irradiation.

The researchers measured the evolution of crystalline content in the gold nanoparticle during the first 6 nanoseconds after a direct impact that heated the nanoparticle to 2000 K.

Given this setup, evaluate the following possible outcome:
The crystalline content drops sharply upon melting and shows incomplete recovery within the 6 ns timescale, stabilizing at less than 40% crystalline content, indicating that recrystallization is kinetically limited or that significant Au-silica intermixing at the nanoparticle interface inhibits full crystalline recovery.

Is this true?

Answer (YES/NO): NO